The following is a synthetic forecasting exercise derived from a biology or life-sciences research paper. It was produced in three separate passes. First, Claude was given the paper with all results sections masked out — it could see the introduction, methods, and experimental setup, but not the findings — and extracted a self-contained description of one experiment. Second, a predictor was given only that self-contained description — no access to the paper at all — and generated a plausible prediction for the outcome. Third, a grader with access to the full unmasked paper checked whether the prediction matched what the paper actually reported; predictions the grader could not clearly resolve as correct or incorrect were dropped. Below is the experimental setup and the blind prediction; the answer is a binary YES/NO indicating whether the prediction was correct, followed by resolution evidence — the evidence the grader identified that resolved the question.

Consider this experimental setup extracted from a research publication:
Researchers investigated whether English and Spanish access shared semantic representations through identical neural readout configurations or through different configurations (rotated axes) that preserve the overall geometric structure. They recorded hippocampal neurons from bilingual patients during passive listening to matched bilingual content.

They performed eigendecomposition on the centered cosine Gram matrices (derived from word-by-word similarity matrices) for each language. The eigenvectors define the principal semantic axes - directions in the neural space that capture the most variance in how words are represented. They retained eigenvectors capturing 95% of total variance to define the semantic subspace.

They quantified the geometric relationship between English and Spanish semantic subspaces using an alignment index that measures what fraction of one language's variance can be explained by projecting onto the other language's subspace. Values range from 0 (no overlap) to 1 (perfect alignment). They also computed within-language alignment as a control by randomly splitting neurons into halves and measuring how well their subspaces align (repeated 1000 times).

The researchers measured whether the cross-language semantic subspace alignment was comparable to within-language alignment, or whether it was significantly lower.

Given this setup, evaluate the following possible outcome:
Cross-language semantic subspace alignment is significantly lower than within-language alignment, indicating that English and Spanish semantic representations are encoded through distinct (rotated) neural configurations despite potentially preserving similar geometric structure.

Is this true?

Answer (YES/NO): YES